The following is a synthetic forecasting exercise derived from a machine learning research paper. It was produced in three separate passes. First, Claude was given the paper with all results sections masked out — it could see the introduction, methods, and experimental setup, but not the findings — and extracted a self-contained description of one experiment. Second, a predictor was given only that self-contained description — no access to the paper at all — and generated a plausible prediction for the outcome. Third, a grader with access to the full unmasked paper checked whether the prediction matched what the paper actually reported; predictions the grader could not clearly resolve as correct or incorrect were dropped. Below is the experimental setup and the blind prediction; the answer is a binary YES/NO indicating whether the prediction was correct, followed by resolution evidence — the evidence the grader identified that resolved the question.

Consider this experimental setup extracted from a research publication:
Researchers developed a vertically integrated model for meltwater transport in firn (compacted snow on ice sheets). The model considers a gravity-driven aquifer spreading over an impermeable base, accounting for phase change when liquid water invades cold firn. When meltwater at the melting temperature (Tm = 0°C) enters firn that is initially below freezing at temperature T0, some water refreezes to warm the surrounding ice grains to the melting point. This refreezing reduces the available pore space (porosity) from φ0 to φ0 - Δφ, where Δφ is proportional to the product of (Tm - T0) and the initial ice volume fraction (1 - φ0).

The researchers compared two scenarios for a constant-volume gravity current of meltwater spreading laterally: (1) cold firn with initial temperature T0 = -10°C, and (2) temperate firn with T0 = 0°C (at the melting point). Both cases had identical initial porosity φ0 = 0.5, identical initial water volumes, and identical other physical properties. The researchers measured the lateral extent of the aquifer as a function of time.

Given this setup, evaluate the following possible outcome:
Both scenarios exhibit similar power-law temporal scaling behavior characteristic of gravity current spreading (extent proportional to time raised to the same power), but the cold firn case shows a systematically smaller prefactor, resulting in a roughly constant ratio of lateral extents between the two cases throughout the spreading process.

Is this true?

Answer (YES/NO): NO